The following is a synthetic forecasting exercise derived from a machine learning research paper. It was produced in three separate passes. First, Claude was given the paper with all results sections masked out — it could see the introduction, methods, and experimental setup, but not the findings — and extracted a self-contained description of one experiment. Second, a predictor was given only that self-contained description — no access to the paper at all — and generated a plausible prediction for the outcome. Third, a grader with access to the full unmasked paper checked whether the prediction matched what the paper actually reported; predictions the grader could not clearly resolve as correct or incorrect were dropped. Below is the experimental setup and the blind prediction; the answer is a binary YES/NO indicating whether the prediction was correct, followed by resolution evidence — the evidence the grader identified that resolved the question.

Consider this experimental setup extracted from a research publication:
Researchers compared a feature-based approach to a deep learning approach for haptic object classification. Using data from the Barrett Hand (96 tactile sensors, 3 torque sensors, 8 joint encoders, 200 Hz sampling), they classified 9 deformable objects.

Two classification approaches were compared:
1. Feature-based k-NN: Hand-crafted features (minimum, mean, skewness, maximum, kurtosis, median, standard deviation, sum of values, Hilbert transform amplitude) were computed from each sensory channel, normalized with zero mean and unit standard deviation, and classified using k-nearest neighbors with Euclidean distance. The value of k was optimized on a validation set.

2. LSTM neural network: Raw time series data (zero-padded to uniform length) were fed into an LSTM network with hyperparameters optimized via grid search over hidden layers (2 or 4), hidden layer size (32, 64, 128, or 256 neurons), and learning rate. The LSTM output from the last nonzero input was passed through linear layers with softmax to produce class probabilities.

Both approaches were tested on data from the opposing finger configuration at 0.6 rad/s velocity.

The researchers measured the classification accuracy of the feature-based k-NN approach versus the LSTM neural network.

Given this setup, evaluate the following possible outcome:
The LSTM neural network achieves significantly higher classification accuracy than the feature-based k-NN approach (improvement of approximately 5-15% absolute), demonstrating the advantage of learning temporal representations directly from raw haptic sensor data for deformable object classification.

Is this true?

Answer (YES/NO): NO